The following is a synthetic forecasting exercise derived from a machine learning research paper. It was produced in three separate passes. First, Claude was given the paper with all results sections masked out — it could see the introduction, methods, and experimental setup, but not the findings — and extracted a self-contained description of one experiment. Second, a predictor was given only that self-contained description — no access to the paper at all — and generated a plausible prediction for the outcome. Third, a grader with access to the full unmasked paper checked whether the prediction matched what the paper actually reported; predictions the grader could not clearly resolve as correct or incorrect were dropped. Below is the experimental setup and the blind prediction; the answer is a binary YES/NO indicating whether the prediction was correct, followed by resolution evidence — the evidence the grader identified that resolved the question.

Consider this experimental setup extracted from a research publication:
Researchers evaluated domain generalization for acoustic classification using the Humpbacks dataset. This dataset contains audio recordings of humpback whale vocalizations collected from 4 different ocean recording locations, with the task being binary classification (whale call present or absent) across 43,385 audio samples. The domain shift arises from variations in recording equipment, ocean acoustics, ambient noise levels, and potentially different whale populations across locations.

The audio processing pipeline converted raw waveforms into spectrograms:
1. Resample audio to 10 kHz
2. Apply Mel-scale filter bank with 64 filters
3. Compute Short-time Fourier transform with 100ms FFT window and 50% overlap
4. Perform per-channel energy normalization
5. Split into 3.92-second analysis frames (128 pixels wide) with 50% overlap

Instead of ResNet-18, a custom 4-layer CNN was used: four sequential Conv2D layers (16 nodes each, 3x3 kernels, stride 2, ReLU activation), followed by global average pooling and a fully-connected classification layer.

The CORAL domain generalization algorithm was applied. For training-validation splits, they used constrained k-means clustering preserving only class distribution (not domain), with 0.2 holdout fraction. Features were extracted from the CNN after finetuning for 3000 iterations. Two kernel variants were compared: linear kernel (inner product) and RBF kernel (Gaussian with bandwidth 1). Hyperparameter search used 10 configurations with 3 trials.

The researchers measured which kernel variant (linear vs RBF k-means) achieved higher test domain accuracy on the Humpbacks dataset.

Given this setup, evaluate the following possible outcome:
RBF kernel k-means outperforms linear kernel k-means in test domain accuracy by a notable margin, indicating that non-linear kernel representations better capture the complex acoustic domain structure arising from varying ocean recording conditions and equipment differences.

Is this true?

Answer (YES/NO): NO